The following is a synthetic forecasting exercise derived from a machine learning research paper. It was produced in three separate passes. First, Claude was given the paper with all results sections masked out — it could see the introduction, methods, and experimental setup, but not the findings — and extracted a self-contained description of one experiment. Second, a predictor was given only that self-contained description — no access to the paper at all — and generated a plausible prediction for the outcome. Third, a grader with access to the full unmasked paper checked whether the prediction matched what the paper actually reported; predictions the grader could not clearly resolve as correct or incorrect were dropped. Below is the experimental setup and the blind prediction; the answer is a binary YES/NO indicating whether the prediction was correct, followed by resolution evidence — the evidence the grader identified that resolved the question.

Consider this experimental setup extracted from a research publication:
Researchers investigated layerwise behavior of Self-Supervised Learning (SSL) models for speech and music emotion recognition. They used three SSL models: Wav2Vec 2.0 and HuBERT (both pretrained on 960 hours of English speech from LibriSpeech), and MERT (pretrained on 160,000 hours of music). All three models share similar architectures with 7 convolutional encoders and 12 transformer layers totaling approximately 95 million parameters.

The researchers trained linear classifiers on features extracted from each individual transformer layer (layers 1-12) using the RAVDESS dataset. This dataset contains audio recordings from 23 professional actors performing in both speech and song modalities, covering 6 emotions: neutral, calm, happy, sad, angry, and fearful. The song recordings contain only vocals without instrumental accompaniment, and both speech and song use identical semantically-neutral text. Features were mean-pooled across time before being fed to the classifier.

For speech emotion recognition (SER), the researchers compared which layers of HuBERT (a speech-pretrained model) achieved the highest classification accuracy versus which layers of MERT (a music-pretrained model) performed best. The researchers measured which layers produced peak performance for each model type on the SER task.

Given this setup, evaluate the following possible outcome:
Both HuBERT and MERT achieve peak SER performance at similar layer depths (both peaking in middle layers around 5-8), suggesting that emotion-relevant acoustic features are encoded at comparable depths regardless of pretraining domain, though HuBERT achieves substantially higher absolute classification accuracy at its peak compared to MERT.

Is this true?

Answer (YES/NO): YES